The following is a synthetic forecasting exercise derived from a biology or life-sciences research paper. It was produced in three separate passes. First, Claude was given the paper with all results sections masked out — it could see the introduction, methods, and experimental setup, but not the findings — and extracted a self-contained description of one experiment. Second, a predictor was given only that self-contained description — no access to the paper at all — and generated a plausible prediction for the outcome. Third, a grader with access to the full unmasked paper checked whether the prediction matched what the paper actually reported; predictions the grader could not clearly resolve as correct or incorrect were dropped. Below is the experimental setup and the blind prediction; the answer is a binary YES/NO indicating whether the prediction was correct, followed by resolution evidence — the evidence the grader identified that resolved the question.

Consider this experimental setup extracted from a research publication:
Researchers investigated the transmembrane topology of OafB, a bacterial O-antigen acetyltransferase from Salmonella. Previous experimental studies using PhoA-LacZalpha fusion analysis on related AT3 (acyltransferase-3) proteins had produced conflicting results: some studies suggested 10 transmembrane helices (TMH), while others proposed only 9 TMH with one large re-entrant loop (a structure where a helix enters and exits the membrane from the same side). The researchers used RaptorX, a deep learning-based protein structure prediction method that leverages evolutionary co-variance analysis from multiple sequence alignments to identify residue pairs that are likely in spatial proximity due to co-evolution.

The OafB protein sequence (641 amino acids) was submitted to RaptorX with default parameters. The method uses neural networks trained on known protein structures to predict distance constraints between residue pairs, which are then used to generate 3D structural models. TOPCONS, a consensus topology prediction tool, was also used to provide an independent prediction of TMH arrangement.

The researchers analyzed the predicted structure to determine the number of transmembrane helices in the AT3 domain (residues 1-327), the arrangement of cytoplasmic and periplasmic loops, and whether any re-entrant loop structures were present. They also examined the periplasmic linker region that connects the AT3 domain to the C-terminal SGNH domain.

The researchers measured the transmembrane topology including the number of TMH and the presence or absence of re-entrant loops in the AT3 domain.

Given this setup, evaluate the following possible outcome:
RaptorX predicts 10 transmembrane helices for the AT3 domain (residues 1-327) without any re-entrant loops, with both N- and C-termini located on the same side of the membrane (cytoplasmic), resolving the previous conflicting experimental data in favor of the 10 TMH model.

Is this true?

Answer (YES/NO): NO